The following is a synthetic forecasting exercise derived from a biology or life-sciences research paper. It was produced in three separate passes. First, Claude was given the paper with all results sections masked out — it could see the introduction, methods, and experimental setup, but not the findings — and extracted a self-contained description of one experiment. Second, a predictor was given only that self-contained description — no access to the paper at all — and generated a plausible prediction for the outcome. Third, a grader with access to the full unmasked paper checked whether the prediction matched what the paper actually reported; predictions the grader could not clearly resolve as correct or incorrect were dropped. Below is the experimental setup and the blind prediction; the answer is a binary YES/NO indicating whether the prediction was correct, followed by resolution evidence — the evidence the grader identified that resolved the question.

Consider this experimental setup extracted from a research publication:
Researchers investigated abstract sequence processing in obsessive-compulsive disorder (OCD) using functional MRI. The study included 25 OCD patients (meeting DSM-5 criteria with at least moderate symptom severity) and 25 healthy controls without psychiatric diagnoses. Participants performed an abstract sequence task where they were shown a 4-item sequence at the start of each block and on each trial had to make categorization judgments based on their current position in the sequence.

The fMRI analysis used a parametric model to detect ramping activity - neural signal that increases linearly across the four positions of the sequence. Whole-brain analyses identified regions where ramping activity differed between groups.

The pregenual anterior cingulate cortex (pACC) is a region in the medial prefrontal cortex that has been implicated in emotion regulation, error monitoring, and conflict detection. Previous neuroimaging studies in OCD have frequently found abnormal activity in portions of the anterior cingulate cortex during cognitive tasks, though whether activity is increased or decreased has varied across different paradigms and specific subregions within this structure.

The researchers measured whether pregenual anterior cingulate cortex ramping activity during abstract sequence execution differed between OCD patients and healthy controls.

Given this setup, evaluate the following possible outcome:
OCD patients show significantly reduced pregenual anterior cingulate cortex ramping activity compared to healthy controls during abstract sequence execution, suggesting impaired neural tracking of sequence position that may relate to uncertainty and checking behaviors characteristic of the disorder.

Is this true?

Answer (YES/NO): NO